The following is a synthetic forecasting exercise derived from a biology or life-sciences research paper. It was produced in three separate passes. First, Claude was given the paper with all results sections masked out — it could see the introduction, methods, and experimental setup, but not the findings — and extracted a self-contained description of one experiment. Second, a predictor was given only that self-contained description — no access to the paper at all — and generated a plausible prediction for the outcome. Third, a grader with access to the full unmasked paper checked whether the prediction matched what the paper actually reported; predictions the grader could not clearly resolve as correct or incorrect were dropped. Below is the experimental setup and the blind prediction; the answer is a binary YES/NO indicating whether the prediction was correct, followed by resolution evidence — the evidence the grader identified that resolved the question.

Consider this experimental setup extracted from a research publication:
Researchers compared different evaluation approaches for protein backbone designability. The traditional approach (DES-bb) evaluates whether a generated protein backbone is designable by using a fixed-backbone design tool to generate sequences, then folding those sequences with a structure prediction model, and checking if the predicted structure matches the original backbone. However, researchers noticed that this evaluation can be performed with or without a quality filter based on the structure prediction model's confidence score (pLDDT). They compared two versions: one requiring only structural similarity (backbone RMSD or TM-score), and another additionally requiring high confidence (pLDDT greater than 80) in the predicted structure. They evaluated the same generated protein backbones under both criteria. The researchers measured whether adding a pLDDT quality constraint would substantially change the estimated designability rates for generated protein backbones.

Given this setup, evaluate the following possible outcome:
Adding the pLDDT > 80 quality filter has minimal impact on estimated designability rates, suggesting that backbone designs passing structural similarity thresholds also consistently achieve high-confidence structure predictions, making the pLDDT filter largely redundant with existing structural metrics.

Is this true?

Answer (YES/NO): NO